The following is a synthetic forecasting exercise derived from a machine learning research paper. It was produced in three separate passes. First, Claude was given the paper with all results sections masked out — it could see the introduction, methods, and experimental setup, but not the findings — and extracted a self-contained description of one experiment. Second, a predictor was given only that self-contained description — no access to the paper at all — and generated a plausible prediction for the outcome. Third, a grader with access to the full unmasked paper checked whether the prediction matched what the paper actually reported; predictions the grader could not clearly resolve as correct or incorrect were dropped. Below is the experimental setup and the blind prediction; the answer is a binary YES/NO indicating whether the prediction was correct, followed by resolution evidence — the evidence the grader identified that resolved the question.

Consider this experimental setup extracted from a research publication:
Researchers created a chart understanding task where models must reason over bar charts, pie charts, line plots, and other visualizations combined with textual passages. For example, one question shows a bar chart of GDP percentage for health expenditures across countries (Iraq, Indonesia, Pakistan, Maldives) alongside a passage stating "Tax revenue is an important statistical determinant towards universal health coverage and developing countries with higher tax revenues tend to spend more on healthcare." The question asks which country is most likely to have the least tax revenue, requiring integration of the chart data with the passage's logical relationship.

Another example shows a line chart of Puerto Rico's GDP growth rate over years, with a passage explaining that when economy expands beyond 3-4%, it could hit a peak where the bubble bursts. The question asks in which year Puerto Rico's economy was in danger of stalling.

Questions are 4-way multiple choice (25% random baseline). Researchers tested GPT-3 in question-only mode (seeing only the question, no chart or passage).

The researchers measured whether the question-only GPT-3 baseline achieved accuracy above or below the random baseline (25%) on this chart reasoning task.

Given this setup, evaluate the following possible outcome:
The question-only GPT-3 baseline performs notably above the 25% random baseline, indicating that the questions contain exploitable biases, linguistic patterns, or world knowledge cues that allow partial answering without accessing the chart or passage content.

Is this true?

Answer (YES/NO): NO